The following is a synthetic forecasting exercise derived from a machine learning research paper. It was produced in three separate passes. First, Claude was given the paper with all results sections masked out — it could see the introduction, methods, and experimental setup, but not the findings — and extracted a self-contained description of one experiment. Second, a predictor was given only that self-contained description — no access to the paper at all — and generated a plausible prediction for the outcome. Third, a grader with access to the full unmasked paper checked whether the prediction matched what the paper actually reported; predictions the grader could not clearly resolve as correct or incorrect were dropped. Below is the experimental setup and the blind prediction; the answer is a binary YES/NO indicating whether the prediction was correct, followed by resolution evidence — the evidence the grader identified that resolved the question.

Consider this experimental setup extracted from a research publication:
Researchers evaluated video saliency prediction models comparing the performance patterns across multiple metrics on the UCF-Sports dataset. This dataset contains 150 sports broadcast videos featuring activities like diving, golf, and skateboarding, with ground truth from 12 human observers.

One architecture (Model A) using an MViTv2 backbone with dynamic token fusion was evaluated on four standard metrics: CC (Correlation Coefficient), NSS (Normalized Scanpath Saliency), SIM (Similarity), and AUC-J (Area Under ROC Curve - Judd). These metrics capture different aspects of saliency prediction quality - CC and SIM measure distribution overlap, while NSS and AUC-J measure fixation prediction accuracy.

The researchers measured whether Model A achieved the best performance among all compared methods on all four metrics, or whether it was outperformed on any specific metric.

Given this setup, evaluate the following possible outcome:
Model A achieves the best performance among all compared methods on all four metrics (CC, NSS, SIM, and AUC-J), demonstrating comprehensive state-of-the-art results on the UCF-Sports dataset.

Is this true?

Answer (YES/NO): NO